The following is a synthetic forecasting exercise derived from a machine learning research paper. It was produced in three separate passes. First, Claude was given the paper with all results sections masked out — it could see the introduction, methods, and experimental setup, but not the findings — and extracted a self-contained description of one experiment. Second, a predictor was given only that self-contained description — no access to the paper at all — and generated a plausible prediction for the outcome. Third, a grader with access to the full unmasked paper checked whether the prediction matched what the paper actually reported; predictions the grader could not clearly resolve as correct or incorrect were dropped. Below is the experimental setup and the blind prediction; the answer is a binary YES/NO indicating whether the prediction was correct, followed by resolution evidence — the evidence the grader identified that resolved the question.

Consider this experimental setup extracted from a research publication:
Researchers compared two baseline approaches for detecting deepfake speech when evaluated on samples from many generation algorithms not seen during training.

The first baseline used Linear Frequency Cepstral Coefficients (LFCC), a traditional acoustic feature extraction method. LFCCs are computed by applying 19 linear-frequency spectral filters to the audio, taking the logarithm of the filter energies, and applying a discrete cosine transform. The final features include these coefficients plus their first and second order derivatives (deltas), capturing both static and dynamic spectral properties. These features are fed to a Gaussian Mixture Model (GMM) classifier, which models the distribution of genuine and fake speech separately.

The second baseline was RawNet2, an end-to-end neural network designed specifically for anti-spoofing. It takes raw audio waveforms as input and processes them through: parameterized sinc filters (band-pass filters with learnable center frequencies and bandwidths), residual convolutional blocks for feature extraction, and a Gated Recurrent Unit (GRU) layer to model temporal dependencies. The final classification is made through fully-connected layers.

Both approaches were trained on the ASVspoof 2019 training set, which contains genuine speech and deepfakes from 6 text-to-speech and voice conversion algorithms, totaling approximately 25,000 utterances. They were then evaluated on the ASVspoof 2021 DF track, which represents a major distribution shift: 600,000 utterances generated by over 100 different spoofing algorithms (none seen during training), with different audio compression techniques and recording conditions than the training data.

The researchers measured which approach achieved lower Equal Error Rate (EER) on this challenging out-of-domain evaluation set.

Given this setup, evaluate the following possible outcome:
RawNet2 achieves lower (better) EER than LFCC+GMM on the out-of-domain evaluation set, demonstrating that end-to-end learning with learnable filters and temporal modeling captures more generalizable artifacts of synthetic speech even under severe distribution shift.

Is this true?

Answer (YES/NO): YES